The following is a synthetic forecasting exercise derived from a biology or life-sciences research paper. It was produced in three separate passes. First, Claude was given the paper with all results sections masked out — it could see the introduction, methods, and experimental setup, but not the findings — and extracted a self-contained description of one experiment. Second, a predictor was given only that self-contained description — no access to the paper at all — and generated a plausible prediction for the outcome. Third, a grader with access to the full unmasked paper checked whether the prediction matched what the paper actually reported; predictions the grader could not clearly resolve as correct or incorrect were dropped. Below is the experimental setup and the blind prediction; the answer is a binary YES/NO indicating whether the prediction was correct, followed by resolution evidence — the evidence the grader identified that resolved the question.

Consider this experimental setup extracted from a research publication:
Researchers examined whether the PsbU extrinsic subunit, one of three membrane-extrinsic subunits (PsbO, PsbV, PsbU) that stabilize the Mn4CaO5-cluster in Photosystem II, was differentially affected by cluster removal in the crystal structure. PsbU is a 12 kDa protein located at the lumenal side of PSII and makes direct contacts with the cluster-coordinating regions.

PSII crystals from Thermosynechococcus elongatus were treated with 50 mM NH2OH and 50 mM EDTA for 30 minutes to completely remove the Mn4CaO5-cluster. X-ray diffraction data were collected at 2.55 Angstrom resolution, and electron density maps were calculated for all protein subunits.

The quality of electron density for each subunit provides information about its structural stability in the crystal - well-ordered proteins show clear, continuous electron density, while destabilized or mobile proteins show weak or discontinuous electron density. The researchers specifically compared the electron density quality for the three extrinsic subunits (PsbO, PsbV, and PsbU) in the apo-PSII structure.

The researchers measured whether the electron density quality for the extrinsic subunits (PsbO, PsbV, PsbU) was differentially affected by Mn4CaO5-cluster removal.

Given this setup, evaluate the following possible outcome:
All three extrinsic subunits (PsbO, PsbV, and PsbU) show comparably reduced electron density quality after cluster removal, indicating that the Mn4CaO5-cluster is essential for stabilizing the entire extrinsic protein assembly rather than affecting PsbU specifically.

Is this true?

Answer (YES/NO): NO